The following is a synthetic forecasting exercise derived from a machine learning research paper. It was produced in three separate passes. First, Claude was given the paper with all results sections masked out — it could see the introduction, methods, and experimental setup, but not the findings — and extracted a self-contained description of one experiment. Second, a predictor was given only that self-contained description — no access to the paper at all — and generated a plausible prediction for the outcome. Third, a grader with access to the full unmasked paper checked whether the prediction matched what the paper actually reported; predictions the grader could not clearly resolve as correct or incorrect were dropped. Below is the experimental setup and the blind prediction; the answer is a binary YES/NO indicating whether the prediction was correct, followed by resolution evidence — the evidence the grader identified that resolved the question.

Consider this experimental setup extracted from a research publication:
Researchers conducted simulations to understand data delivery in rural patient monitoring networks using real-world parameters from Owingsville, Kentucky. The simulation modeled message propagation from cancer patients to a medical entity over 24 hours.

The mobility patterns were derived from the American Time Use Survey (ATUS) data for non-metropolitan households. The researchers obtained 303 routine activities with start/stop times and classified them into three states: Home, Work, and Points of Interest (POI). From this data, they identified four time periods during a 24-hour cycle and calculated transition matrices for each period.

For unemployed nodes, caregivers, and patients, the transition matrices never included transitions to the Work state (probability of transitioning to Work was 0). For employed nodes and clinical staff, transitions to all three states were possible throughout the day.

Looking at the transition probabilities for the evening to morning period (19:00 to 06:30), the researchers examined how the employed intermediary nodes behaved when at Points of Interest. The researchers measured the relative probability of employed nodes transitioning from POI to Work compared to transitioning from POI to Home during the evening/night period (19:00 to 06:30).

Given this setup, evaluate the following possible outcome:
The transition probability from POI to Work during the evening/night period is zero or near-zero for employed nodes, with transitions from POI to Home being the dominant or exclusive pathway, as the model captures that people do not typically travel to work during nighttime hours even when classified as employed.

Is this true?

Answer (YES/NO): NO